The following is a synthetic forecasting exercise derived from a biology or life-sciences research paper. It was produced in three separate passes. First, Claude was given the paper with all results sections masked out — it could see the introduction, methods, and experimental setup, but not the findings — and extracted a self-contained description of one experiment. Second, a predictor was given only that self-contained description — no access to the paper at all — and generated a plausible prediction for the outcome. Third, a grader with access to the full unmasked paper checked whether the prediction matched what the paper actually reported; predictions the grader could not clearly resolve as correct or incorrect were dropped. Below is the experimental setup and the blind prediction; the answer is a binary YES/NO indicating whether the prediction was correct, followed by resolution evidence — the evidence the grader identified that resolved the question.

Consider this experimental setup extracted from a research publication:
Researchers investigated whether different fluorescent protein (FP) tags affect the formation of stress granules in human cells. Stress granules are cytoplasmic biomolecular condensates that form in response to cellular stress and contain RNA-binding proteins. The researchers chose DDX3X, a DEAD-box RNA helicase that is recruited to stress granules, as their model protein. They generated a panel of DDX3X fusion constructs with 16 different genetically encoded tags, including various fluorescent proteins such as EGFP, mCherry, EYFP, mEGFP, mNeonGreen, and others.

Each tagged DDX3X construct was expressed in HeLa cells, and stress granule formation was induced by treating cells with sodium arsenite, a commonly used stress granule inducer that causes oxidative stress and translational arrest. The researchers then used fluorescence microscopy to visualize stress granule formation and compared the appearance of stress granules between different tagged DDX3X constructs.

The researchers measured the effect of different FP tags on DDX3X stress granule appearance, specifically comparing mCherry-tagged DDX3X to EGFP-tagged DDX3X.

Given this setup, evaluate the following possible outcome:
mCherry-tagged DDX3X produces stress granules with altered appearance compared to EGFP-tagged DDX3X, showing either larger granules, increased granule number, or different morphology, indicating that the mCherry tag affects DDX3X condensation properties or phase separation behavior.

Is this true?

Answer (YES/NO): NO